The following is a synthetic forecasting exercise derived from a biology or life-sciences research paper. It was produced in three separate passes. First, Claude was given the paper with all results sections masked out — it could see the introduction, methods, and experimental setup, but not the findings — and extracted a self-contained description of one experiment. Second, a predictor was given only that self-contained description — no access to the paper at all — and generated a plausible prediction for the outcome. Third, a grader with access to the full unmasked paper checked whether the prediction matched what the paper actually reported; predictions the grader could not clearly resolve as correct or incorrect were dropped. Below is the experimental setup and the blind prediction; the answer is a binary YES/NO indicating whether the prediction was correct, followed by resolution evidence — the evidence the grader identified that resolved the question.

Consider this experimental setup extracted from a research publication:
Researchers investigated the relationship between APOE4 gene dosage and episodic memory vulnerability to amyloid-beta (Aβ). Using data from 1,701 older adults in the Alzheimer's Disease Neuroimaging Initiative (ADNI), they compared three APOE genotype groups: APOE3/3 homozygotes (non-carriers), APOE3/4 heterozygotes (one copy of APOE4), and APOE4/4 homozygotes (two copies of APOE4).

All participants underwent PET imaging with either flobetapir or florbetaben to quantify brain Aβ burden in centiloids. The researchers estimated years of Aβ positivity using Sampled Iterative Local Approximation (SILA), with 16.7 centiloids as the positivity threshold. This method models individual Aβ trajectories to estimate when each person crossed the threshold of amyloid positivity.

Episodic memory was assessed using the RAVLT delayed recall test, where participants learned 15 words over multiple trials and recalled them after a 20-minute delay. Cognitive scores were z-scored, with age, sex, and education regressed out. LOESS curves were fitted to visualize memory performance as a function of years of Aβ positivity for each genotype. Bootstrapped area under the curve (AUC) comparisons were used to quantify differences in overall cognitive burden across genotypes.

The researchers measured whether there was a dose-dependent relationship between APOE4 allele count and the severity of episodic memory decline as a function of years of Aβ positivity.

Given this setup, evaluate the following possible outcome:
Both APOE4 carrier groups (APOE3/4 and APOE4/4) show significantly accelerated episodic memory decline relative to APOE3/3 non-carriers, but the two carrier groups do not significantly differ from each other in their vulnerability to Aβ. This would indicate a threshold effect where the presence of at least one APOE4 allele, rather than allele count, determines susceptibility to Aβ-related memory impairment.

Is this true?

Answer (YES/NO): NO